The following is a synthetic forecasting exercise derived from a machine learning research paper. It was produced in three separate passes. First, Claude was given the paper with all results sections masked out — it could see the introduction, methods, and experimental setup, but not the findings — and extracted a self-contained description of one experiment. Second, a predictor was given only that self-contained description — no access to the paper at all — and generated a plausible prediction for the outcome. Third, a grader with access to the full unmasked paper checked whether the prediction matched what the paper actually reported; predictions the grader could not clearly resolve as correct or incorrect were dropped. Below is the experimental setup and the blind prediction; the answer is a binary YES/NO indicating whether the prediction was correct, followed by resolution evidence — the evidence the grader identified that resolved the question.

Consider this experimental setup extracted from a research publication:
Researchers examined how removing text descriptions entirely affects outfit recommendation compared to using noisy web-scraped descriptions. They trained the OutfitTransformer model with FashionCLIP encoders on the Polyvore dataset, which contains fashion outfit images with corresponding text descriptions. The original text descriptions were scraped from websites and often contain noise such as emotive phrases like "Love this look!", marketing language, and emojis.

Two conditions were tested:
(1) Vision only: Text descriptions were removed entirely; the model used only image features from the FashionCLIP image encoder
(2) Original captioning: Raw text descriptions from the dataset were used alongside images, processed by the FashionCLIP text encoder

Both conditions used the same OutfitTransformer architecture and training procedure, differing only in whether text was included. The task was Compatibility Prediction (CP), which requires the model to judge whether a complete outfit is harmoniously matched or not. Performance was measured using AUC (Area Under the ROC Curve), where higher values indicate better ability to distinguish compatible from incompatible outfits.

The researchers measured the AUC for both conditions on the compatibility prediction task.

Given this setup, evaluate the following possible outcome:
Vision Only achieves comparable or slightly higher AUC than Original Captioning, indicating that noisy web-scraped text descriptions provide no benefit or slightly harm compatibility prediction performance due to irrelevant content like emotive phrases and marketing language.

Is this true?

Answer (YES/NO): NO